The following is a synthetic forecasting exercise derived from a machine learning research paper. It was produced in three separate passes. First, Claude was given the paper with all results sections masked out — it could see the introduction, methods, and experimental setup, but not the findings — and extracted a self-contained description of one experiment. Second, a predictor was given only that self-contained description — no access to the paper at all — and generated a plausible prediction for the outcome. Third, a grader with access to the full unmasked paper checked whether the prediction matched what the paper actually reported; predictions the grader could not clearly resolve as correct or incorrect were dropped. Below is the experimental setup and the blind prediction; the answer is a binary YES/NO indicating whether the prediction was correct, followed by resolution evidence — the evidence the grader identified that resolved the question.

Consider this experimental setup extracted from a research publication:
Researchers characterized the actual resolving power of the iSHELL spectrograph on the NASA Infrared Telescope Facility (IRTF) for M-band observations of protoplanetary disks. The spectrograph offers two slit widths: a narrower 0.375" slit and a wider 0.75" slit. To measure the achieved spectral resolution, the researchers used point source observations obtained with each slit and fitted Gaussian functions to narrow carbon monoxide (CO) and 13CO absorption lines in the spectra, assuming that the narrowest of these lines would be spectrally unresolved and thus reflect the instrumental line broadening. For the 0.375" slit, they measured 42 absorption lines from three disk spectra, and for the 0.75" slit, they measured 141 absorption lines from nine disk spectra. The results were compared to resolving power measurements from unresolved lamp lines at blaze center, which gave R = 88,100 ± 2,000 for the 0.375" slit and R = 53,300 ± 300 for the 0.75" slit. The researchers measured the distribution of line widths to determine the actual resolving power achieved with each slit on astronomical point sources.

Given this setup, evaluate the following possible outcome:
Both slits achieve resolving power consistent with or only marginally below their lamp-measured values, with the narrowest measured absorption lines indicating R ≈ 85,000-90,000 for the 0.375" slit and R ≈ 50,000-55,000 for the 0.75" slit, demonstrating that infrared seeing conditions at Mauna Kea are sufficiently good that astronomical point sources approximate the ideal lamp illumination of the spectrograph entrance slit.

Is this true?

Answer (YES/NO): NO